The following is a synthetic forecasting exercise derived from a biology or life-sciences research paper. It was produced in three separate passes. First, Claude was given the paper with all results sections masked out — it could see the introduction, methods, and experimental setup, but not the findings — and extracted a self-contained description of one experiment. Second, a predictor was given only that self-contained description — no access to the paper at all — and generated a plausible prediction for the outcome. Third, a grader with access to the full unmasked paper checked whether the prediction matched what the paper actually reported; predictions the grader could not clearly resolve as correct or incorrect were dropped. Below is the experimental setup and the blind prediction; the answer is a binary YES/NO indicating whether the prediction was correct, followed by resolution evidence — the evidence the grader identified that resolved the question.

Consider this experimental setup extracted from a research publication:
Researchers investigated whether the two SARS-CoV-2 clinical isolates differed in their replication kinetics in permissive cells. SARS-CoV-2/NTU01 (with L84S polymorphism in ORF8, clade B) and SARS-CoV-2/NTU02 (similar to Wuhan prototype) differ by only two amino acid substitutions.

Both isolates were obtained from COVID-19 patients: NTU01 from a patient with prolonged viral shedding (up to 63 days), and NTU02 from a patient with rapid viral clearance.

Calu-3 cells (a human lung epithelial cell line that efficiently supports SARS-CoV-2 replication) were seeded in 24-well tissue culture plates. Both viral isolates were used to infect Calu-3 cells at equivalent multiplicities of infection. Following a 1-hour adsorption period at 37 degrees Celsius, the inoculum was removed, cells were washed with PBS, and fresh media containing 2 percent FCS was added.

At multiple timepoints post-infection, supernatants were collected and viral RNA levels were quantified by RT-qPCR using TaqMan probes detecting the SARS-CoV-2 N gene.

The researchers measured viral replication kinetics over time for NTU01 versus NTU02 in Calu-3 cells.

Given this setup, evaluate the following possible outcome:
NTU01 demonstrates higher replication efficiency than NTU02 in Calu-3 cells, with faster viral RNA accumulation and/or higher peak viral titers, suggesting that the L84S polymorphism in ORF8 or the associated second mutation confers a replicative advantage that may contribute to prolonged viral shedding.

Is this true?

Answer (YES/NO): NO